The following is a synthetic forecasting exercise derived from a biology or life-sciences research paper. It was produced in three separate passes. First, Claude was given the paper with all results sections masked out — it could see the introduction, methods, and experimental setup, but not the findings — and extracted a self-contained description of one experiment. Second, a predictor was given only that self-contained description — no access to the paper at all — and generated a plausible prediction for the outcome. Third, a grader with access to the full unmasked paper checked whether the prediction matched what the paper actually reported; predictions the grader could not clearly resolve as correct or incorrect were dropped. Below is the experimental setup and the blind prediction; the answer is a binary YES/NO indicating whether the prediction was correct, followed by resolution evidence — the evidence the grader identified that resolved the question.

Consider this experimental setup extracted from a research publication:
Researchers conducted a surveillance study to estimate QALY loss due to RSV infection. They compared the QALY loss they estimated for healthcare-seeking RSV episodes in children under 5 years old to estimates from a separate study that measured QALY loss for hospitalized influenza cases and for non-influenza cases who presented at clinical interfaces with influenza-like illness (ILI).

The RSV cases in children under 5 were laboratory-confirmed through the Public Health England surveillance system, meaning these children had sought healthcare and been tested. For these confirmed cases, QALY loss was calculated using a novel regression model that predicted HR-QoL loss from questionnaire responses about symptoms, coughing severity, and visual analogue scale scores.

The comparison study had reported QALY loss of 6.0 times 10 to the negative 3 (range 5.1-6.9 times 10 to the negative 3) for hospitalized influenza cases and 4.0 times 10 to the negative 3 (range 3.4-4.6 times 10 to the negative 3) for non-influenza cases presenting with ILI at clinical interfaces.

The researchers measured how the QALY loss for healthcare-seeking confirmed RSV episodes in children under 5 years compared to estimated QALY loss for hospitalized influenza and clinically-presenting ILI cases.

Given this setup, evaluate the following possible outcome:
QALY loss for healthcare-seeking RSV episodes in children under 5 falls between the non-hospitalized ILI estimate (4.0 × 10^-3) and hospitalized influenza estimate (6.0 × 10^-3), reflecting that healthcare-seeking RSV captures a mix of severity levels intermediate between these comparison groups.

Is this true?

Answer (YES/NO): NO